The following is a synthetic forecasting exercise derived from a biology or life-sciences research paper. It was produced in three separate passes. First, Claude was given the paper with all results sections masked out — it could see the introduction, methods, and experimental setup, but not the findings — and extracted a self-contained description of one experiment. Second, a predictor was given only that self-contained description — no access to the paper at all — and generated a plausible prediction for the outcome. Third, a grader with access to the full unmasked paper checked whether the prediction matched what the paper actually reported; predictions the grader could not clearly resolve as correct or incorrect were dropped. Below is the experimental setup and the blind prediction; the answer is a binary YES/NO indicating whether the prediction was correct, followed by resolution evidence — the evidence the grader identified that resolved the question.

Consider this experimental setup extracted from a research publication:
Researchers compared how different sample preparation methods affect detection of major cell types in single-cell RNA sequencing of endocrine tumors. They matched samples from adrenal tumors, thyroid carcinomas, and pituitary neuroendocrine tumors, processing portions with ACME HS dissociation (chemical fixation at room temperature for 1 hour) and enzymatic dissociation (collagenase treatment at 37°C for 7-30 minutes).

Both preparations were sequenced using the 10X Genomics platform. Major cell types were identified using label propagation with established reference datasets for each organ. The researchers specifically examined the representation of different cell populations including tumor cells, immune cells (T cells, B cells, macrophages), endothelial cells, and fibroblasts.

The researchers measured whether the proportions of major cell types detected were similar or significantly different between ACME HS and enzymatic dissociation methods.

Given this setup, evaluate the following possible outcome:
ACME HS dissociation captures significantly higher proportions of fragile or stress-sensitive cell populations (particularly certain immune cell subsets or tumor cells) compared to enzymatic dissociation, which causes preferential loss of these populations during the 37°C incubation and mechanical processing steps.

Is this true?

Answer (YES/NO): NO